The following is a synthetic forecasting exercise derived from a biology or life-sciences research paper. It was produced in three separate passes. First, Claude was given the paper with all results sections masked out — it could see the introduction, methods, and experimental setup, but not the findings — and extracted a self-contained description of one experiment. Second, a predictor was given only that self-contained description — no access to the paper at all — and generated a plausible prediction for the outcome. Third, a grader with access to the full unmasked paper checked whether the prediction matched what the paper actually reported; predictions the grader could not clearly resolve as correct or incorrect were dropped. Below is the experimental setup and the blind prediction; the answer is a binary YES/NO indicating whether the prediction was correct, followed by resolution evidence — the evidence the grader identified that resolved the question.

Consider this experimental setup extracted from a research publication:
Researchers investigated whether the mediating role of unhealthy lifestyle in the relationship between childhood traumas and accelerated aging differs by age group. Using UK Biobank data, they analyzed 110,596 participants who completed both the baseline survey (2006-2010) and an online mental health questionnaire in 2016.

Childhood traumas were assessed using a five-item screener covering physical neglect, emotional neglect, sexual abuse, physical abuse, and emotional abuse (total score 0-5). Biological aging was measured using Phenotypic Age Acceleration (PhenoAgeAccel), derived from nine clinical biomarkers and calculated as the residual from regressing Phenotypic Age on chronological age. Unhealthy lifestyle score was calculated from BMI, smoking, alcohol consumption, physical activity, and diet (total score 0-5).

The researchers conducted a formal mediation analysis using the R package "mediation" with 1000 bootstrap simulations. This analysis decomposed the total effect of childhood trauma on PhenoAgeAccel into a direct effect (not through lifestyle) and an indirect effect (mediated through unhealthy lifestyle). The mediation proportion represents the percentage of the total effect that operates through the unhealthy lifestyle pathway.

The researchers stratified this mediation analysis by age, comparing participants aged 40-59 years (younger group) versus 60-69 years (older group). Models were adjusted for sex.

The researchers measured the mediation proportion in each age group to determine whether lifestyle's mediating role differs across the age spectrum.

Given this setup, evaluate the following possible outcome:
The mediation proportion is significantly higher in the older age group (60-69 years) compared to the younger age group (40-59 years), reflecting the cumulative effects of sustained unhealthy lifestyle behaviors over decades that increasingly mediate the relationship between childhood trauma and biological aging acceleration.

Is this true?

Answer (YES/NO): NO